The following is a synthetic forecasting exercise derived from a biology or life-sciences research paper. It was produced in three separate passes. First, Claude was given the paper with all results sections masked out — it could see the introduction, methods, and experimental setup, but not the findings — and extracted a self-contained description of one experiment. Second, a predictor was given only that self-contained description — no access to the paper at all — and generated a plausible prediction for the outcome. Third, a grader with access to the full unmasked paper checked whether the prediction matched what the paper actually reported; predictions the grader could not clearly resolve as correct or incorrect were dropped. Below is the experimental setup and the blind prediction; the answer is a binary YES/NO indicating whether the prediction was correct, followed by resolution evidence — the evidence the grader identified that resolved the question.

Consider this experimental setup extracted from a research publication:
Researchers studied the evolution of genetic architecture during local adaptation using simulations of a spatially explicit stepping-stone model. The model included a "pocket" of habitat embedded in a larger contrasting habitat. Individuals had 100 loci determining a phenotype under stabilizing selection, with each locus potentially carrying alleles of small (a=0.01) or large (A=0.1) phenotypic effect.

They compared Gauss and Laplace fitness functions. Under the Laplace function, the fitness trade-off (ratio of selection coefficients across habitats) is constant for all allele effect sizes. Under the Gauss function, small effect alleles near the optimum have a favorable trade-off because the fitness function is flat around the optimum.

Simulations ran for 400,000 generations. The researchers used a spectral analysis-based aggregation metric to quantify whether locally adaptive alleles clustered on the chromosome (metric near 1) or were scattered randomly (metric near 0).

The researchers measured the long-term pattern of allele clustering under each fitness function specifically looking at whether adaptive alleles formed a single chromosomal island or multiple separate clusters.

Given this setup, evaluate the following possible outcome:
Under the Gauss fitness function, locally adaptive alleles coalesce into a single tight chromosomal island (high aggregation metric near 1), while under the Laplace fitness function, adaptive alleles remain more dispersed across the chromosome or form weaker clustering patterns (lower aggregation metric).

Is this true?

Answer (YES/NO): NO